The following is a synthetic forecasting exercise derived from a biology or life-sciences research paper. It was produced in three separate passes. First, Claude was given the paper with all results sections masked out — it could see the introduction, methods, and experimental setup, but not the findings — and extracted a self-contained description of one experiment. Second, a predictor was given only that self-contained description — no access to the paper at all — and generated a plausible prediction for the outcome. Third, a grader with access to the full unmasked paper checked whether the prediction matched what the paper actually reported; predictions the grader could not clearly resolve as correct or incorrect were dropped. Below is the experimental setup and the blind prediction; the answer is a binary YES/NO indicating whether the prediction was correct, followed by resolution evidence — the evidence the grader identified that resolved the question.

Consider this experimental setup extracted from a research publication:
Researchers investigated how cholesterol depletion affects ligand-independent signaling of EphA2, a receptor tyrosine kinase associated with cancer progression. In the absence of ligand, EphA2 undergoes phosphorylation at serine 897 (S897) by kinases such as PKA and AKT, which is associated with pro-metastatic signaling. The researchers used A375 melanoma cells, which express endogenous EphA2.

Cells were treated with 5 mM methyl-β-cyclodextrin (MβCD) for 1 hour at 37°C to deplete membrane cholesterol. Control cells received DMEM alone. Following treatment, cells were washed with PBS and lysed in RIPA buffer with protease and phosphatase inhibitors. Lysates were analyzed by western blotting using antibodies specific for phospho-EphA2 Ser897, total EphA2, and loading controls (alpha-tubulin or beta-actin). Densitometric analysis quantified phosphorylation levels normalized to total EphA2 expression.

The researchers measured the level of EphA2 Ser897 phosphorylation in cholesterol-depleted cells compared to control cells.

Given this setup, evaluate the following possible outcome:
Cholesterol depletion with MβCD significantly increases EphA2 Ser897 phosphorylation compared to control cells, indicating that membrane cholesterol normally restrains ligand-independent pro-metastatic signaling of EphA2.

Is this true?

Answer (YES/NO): YES